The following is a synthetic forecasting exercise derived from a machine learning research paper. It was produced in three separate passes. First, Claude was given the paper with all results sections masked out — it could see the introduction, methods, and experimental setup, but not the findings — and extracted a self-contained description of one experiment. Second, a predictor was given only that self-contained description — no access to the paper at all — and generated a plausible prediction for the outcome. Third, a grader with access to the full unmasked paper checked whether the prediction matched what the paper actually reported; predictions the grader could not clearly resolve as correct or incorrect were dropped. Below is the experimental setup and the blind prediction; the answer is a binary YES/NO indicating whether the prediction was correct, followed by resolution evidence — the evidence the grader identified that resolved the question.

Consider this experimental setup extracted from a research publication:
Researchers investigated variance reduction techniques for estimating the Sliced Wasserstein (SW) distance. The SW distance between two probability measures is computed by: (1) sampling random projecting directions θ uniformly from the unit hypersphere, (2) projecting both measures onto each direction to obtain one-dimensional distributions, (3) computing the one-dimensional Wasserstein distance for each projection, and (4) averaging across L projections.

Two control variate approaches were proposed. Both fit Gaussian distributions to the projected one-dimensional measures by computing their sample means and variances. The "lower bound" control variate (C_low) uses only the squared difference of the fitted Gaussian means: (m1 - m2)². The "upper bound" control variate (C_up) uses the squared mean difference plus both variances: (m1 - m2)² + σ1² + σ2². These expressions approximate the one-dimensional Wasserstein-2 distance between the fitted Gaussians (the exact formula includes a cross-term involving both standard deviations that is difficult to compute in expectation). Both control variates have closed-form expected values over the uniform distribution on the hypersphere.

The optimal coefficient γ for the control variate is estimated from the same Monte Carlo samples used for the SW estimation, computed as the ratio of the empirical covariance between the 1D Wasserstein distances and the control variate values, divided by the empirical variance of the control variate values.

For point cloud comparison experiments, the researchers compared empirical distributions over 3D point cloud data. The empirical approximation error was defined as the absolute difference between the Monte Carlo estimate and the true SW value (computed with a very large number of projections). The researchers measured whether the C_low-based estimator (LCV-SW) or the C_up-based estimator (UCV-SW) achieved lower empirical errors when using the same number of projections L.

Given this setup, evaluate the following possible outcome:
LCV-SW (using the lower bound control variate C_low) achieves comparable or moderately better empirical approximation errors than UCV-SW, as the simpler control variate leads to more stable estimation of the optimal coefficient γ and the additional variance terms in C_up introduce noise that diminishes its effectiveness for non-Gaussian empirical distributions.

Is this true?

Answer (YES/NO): YES